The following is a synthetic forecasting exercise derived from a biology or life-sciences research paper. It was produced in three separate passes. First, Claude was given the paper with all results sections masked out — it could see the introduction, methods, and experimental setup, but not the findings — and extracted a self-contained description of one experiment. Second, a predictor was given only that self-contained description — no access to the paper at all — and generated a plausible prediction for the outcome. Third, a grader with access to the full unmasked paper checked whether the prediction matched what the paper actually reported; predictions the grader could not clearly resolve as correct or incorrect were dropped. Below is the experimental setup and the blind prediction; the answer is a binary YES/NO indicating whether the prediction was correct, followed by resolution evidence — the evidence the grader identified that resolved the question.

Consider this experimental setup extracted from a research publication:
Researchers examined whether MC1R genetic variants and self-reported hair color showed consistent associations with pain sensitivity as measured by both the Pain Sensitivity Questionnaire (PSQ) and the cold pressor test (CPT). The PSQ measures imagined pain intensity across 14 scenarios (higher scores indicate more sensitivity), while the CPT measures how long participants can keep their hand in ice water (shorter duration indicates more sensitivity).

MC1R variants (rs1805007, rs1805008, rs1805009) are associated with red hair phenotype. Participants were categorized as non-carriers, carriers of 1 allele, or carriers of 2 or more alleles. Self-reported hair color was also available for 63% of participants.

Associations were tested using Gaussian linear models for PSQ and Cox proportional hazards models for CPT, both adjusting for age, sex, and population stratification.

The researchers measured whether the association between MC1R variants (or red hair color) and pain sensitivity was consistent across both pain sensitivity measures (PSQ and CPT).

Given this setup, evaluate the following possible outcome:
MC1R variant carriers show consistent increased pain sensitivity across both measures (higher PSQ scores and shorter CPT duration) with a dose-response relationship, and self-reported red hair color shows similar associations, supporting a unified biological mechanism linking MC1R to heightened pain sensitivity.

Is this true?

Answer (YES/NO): NO